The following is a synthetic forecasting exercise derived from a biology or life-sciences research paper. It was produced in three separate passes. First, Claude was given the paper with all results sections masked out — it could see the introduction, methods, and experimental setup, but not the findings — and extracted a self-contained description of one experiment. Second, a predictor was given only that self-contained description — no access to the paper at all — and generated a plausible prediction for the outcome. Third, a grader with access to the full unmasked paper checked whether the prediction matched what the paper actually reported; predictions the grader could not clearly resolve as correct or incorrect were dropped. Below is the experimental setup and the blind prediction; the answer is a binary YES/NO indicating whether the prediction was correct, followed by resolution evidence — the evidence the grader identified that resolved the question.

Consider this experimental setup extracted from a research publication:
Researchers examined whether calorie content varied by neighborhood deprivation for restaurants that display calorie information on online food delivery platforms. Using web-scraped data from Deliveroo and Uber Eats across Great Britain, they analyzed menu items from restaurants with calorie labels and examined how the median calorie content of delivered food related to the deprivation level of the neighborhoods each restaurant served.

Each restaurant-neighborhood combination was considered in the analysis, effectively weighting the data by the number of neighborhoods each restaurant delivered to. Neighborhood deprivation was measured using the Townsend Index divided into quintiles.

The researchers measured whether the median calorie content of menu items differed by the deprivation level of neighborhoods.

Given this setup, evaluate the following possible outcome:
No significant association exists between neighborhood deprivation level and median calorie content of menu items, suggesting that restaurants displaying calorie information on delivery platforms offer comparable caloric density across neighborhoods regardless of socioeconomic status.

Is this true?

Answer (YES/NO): YES